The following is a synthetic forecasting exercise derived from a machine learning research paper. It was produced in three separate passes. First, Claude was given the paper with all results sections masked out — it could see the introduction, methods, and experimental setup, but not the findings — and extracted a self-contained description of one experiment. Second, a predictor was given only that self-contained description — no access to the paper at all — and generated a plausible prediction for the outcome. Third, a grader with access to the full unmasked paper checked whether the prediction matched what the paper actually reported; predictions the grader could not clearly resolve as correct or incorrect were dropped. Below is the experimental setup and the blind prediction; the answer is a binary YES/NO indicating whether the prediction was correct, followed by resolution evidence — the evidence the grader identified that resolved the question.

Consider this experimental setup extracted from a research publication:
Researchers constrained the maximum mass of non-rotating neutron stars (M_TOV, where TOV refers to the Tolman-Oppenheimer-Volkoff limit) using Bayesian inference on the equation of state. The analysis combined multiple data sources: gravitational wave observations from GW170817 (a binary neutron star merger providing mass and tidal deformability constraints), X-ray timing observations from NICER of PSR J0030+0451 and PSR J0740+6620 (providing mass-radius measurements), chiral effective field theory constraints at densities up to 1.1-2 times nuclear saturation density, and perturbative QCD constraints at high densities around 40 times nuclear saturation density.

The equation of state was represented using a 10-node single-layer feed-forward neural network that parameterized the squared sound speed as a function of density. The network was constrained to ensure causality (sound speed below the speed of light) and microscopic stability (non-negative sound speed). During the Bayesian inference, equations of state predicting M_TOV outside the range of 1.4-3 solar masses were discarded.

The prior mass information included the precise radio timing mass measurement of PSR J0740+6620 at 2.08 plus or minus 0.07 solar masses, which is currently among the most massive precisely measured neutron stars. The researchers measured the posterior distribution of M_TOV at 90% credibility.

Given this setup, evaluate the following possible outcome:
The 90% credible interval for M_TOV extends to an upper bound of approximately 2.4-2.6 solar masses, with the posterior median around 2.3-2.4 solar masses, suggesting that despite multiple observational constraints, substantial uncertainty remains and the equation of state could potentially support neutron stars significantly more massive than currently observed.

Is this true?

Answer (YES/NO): NO